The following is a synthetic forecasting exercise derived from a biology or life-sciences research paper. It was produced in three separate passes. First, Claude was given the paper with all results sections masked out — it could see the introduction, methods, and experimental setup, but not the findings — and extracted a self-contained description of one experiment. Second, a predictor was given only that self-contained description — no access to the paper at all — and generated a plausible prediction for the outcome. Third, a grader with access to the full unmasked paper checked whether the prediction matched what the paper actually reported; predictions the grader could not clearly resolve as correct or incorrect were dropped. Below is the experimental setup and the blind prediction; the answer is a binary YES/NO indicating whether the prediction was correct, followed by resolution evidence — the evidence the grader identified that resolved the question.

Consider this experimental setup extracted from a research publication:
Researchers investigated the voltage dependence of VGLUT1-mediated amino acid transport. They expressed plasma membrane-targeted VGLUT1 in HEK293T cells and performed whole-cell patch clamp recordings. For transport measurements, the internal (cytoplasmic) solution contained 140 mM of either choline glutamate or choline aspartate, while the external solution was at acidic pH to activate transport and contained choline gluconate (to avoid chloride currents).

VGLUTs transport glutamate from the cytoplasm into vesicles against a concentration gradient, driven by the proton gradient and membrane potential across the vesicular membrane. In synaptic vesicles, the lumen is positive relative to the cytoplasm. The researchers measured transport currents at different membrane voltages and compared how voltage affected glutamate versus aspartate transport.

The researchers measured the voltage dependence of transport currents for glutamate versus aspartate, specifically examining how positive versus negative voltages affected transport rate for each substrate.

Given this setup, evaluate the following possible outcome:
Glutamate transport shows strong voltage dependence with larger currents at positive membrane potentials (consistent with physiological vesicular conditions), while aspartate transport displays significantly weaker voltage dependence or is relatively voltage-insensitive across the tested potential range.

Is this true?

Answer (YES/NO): NO